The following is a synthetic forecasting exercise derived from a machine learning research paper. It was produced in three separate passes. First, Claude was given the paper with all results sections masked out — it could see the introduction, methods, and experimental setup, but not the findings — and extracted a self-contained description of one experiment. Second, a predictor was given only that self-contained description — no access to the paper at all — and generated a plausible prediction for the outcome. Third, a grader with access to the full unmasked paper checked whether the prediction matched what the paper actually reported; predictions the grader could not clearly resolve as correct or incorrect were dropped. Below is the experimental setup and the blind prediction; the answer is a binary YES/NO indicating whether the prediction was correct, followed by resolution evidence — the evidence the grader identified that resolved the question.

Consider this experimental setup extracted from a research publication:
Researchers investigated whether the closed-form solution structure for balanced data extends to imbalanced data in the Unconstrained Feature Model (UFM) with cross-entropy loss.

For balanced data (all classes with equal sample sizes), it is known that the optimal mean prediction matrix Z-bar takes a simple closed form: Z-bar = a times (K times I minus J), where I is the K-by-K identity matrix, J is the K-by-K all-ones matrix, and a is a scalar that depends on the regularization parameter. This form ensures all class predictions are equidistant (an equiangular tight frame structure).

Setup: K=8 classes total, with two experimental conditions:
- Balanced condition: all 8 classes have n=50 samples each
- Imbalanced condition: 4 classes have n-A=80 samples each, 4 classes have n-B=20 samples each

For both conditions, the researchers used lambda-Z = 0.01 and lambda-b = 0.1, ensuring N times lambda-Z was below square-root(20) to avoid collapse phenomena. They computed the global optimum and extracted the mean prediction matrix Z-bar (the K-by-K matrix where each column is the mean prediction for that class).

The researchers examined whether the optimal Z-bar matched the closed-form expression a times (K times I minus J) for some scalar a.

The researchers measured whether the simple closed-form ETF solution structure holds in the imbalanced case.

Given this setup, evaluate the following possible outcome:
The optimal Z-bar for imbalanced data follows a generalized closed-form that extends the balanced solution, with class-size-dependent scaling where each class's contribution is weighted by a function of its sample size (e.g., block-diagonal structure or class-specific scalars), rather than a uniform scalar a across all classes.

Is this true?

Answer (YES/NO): YES